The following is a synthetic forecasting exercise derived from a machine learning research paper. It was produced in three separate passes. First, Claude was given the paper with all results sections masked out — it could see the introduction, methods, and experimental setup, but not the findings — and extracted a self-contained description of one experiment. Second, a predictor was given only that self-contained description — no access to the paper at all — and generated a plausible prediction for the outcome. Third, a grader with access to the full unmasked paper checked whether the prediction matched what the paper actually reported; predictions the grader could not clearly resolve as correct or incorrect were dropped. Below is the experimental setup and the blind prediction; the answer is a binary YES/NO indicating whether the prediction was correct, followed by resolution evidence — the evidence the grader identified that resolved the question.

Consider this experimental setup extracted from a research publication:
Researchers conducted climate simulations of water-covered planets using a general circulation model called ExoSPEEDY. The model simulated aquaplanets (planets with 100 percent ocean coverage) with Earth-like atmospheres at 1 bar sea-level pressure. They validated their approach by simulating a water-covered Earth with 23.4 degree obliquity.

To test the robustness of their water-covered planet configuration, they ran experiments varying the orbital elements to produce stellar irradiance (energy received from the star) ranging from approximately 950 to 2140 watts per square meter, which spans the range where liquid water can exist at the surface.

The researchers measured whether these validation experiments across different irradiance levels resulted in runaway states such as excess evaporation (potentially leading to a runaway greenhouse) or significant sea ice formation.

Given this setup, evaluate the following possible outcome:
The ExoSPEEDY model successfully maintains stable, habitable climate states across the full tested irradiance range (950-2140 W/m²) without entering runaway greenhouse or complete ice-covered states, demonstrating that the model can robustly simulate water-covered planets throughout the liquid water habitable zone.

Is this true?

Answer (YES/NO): YES